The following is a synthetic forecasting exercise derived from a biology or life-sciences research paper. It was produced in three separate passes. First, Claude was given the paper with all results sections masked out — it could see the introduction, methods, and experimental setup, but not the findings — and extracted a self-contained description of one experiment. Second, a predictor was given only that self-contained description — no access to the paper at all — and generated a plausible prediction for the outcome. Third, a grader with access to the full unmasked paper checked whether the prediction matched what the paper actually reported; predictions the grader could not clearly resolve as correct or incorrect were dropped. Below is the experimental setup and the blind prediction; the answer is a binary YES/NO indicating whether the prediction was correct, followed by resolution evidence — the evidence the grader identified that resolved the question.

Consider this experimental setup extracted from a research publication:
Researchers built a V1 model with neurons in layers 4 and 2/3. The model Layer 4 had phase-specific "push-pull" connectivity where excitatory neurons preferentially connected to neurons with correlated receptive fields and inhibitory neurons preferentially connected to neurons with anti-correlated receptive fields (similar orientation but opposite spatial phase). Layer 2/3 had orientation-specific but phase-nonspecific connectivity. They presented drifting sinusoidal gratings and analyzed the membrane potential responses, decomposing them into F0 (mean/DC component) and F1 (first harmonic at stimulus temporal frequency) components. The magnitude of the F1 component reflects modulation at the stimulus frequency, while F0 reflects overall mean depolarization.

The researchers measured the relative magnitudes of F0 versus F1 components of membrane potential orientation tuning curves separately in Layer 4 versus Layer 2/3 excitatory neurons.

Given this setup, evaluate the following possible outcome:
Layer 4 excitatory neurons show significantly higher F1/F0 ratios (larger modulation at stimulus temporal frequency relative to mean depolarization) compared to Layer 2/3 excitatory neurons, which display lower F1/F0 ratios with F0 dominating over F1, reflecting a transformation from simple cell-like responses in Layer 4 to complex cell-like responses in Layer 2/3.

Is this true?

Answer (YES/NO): YES